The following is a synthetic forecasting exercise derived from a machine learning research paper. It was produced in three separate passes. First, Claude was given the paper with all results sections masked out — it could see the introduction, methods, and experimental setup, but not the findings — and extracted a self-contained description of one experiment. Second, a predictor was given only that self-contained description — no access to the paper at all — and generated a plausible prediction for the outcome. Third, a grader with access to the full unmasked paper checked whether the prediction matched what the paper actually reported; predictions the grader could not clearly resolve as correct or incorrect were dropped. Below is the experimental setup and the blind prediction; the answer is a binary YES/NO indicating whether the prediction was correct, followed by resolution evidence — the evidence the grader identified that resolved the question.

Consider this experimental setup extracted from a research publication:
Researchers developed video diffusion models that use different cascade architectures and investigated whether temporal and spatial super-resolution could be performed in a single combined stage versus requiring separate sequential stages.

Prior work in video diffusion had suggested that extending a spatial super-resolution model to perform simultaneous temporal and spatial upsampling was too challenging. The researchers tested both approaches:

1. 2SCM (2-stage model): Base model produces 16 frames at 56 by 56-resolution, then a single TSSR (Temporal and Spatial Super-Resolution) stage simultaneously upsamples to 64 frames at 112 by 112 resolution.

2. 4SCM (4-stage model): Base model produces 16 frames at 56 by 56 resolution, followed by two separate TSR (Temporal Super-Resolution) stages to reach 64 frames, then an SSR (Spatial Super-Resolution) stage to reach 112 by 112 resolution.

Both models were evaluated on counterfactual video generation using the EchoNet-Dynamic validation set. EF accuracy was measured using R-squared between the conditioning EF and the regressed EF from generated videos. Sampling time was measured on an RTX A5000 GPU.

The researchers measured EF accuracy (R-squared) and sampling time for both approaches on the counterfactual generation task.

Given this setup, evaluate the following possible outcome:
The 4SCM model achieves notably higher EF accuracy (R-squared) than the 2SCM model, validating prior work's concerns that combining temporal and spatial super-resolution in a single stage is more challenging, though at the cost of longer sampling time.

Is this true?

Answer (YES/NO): NO